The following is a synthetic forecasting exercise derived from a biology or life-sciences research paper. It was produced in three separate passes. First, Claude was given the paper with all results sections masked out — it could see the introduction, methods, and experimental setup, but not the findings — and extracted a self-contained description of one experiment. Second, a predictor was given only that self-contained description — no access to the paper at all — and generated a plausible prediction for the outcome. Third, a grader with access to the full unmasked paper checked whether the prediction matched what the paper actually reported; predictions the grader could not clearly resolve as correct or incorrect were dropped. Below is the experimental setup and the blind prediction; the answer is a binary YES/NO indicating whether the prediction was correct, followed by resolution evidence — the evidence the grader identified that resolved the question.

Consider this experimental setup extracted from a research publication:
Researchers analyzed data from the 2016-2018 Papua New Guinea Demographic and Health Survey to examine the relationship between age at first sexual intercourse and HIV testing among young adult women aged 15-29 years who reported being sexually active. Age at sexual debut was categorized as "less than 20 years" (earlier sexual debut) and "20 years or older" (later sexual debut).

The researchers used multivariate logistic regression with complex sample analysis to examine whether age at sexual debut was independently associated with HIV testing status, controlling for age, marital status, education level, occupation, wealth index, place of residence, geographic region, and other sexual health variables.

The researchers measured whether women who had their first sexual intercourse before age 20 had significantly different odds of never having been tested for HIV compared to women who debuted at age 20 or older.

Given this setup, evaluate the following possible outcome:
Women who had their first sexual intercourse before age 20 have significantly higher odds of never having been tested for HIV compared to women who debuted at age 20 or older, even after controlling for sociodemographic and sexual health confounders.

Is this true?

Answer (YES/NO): YES